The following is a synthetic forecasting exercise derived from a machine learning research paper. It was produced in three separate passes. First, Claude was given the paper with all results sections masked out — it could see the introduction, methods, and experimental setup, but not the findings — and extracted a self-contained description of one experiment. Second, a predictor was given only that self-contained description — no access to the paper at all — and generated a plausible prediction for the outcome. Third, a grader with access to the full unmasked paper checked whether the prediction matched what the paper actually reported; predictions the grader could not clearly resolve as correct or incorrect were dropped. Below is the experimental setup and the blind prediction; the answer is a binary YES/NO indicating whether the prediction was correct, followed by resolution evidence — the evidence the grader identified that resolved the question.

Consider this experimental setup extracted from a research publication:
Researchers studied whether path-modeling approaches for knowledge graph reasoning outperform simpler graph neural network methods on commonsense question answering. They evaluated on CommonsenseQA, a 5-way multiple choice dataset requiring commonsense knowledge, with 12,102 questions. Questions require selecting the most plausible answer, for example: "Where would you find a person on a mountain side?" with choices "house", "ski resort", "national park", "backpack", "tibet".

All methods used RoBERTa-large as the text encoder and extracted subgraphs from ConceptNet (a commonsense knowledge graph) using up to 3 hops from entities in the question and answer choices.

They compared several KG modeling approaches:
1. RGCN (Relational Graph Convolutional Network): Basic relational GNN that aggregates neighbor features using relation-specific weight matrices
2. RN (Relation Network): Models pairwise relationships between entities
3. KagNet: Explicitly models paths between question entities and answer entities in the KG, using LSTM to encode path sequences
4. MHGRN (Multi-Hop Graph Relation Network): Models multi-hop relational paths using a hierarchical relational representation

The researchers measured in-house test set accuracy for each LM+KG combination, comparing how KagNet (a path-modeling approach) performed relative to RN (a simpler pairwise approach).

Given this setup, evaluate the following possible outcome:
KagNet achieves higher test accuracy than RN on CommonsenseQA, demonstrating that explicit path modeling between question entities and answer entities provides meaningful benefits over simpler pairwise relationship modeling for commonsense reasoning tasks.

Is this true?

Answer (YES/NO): NO